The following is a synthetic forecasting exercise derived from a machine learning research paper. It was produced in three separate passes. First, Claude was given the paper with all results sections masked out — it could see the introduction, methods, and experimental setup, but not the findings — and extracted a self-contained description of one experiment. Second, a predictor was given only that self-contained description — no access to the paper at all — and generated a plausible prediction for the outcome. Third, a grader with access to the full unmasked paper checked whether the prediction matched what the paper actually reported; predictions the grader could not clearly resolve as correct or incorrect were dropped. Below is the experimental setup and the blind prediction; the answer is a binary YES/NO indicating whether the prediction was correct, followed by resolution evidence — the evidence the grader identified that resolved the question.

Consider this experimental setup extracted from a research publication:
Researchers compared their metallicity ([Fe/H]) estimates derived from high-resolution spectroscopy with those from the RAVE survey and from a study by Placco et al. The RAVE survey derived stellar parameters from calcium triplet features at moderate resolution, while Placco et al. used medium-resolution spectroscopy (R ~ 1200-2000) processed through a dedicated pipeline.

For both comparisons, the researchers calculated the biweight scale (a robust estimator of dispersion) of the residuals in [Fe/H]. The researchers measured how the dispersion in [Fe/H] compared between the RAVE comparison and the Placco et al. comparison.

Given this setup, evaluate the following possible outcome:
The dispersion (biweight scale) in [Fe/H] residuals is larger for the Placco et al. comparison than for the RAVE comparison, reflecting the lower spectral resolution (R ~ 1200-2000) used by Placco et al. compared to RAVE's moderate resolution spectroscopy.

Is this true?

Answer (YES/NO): NO